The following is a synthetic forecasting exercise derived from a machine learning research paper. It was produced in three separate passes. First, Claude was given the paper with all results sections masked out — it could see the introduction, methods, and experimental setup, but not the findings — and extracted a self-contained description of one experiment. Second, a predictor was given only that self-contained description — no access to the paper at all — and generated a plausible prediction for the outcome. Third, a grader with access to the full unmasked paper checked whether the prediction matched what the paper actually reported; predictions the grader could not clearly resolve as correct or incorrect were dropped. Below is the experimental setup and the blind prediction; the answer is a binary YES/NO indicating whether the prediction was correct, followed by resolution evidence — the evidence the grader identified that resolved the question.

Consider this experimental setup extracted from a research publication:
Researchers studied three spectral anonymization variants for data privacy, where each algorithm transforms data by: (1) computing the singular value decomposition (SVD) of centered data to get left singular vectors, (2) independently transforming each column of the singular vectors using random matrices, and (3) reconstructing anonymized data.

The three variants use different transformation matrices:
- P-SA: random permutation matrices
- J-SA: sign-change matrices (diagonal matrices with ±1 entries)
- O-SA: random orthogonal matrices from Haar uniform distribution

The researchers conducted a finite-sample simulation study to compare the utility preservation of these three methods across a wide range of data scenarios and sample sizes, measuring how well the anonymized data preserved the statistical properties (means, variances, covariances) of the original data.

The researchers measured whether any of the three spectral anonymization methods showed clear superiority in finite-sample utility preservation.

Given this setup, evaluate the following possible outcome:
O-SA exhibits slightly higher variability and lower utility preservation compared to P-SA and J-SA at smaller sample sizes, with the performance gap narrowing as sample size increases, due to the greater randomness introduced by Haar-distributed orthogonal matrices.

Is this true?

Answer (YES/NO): NO